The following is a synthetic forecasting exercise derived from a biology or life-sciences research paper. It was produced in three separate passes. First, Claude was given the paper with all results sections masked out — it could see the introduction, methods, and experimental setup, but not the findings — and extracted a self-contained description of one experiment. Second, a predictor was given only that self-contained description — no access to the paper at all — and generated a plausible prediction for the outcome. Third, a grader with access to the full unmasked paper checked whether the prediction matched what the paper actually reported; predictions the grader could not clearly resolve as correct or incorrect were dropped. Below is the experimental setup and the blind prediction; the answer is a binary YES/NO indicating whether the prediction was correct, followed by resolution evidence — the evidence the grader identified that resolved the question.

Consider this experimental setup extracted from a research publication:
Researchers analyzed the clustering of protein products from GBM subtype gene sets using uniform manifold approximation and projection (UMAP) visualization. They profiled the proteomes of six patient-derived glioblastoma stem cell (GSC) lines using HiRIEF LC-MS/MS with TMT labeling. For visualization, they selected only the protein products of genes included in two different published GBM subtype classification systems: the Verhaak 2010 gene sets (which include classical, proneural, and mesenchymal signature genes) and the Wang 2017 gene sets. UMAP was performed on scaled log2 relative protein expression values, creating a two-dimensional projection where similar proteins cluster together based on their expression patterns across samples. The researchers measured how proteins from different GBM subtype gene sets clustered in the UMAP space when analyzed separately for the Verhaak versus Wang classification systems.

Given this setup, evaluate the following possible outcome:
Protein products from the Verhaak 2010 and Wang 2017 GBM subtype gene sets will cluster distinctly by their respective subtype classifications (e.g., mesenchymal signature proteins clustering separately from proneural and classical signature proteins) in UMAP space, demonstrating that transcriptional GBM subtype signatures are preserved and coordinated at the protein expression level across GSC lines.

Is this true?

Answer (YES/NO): NO